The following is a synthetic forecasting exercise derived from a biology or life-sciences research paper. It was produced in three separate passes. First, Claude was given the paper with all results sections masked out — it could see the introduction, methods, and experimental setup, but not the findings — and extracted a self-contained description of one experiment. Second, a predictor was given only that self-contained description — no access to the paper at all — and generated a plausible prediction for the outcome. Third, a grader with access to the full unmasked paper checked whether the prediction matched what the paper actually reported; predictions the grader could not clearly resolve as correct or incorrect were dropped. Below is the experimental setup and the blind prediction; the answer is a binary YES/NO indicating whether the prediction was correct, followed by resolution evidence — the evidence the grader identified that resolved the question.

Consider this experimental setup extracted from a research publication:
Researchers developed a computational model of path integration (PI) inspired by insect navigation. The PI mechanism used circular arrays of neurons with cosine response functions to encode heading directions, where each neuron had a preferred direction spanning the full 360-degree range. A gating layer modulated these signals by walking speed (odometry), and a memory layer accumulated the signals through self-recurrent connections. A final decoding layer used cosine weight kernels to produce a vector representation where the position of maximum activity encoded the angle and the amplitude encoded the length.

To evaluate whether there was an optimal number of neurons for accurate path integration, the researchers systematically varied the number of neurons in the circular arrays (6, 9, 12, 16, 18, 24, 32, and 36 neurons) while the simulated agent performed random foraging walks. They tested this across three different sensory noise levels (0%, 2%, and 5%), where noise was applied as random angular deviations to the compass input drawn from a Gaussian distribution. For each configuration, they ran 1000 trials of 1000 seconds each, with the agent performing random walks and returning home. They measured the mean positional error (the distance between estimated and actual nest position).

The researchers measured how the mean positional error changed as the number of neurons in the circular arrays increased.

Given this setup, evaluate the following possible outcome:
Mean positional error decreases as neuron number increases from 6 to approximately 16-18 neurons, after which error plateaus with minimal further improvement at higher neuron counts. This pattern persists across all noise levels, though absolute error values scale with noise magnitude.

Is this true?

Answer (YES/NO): YES